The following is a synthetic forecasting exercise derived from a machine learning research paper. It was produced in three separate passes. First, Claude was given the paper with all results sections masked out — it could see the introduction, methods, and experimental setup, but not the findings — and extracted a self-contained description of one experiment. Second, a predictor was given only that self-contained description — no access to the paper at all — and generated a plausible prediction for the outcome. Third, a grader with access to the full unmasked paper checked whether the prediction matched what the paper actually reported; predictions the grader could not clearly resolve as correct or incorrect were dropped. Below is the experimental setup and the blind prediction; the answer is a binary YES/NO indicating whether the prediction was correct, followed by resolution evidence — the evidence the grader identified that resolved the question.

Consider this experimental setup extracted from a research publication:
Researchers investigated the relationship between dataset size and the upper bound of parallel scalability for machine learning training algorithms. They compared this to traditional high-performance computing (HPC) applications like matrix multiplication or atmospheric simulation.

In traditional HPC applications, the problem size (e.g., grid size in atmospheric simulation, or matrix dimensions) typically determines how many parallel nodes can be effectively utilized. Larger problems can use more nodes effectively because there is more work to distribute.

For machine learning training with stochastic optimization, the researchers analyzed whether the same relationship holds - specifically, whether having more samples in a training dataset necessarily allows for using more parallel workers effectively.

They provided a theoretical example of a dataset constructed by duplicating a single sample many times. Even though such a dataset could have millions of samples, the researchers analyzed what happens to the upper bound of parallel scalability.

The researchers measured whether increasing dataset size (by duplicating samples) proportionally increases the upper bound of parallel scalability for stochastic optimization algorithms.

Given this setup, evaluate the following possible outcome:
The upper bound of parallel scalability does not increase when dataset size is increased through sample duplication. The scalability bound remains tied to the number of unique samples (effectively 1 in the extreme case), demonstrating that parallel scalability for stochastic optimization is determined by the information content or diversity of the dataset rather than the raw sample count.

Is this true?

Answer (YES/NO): YES